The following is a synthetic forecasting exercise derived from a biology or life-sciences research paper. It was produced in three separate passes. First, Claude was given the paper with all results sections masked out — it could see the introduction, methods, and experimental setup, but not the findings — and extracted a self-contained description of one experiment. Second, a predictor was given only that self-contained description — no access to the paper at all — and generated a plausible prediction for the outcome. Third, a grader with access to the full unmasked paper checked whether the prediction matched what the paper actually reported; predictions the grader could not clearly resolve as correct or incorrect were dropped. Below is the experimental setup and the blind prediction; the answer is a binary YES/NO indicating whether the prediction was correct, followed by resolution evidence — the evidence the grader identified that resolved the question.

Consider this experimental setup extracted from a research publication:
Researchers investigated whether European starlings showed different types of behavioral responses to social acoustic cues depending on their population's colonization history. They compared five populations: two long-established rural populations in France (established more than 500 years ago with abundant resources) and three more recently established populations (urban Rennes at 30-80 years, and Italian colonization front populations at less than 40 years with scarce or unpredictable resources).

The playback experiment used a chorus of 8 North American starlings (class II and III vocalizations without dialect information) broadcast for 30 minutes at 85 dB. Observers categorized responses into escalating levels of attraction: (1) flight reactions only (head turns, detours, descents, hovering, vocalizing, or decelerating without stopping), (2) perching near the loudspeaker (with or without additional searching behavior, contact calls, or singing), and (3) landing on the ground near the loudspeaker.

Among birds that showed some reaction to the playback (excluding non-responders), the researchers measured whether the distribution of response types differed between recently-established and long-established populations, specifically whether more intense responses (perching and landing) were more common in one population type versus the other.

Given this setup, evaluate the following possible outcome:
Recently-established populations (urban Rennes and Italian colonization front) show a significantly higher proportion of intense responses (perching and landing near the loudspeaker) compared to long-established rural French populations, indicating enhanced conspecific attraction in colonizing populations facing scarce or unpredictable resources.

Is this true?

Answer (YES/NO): NO